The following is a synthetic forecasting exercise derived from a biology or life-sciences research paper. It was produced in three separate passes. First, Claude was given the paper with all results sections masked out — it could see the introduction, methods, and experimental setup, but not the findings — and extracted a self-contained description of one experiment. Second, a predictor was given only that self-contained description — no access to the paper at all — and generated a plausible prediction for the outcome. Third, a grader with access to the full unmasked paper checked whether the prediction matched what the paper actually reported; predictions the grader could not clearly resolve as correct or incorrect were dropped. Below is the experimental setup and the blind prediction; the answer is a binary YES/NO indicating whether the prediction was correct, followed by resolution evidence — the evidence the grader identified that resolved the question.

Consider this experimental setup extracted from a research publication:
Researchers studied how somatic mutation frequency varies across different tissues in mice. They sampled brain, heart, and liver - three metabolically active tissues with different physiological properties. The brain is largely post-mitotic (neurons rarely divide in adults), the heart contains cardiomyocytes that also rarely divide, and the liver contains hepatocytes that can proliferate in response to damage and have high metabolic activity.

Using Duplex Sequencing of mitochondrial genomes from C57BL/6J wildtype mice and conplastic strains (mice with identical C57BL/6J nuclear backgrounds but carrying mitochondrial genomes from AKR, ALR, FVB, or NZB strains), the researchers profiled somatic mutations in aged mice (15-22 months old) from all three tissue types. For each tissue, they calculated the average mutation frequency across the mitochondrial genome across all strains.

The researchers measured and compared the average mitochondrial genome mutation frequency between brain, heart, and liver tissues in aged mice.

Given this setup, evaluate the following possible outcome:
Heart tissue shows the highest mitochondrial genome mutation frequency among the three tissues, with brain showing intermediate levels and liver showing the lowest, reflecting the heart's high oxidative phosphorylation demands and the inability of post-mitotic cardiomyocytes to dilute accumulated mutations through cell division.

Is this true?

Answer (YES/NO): NO